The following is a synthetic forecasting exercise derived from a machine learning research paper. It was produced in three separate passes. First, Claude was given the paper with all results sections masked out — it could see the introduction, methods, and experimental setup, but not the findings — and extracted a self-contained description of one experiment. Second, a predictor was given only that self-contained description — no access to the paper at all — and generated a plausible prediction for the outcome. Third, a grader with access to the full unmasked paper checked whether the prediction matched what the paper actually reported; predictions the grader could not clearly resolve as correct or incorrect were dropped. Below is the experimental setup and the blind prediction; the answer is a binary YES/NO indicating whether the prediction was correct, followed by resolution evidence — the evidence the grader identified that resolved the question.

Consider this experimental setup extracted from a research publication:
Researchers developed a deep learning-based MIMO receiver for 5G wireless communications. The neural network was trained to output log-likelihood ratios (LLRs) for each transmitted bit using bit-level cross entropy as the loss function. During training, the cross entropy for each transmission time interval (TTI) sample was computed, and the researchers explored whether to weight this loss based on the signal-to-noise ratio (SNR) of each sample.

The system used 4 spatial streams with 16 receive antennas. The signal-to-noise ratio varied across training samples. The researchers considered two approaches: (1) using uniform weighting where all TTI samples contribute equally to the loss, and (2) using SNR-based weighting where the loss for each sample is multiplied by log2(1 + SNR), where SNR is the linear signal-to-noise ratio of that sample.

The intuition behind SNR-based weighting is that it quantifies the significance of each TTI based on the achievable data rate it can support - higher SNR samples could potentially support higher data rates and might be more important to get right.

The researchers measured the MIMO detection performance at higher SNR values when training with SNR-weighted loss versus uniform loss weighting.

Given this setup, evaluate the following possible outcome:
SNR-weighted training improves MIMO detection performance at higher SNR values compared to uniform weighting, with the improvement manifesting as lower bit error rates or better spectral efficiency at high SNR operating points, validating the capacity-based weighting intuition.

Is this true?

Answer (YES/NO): YES